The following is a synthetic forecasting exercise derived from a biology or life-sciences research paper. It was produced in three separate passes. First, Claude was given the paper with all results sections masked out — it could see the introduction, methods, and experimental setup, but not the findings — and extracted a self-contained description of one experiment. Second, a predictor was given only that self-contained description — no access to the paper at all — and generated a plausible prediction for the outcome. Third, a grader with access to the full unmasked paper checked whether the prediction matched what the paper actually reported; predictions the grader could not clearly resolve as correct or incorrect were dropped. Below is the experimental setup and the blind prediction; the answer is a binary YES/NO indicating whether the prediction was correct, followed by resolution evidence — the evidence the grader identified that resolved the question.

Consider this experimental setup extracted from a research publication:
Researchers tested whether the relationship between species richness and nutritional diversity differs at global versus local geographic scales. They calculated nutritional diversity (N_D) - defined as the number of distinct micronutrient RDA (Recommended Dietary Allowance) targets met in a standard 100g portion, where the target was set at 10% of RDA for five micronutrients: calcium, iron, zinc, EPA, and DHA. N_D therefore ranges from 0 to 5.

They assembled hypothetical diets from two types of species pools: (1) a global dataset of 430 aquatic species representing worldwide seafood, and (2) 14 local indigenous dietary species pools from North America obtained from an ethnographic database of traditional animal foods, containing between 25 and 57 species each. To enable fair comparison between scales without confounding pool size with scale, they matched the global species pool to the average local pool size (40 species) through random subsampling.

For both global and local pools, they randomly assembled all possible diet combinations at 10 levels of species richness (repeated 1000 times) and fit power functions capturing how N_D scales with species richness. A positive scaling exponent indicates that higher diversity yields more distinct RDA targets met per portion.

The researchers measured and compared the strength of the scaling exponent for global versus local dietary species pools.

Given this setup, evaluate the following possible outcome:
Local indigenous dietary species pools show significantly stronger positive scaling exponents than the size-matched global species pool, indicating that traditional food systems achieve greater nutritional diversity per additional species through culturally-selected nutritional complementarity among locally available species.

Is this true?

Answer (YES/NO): NO